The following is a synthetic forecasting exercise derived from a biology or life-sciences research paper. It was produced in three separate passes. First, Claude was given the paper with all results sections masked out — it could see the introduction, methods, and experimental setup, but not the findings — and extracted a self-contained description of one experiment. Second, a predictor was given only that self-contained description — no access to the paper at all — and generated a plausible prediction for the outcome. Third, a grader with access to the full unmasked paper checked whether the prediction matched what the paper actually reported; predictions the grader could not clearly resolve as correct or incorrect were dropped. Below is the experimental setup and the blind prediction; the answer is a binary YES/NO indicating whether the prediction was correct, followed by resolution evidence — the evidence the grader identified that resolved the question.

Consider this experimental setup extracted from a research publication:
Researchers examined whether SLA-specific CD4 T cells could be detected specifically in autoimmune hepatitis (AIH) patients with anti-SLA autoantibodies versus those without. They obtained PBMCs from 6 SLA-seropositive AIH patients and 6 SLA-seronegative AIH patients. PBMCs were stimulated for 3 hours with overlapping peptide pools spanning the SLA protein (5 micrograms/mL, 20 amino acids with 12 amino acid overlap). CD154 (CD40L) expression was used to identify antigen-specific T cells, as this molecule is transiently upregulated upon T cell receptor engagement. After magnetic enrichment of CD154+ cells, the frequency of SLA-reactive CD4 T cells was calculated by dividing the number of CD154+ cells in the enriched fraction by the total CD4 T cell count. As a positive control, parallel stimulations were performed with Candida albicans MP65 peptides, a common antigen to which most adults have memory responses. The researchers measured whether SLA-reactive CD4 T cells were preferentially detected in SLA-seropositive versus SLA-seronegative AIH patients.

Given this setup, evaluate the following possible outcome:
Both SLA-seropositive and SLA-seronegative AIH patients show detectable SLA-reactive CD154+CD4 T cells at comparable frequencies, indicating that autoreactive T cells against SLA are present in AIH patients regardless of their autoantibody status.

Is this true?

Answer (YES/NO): NO